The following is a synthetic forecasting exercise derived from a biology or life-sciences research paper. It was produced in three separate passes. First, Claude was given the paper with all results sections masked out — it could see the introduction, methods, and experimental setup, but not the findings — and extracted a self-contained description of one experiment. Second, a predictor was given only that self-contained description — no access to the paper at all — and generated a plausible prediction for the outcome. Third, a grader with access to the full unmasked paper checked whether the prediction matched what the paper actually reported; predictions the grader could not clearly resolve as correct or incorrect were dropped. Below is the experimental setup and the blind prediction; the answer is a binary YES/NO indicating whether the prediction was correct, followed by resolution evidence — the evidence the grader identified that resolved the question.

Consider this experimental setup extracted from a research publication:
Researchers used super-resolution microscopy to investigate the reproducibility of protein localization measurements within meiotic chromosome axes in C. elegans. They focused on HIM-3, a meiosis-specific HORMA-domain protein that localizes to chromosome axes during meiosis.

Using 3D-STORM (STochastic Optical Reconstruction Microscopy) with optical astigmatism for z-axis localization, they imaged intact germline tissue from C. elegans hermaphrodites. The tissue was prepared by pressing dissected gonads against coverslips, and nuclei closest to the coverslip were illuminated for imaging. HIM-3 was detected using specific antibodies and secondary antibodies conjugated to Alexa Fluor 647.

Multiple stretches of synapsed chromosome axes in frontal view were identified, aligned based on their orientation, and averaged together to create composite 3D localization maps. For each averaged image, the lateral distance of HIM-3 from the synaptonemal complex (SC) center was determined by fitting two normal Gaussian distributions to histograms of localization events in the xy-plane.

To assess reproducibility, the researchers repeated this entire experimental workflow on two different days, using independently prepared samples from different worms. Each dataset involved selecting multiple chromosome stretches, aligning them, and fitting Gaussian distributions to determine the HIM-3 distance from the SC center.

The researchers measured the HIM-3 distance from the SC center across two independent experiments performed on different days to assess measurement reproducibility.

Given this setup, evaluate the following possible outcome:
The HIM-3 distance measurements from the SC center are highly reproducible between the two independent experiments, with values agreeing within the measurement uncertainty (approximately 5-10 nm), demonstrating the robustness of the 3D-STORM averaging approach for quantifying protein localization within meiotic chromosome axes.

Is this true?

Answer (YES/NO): YES